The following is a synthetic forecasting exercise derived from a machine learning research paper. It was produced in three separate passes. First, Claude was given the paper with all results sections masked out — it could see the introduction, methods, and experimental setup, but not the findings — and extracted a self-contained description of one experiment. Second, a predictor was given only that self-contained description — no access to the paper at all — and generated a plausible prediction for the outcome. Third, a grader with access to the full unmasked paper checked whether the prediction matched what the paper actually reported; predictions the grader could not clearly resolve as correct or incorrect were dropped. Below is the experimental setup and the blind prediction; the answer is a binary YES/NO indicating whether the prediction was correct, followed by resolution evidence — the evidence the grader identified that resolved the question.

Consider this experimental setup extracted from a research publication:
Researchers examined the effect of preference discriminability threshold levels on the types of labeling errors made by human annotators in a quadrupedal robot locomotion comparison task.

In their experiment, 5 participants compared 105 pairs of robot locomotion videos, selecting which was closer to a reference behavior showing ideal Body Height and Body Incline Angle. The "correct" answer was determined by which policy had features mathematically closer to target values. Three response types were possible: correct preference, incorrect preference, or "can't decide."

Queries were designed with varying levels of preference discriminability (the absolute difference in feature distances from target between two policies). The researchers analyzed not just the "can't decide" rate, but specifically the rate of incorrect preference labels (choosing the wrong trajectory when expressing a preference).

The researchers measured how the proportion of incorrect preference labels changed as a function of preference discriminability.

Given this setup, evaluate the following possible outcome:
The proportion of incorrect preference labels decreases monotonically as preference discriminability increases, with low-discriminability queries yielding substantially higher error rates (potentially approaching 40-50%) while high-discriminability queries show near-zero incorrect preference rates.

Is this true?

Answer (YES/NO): NO